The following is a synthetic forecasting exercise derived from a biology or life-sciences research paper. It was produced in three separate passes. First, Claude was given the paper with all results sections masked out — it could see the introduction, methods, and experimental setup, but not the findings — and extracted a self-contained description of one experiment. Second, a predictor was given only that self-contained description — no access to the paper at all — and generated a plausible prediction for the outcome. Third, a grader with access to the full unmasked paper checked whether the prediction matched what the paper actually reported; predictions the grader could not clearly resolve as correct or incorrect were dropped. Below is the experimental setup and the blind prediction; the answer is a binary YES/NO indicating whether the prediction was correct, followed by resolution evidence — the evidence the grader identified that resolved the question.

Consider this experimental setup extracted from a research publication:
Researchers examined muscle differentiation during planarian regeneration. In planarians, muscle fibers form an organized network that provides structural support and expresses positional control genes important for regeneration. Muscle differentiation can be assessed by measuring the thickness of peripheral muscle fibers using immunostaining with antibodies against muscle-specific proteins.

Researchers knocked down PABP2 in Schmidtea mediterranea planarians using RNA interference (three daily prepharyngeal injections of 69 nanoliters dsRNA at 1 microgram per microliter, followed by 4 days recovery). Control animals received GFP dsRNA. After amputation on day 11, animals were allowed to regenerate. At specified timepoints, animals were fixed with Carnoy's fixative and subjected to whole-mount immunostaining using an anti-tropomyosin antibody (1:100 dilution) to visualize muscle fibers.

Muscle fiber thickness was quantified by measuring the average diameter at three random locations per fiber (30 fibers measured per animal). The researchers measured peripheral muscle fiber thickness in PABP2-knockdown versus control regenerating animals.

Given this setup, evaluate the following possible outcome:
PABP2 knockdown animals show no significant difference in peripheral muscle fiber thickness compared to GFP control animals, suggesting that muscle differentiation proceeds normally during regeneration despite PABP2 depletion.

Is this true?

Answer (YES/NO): NO